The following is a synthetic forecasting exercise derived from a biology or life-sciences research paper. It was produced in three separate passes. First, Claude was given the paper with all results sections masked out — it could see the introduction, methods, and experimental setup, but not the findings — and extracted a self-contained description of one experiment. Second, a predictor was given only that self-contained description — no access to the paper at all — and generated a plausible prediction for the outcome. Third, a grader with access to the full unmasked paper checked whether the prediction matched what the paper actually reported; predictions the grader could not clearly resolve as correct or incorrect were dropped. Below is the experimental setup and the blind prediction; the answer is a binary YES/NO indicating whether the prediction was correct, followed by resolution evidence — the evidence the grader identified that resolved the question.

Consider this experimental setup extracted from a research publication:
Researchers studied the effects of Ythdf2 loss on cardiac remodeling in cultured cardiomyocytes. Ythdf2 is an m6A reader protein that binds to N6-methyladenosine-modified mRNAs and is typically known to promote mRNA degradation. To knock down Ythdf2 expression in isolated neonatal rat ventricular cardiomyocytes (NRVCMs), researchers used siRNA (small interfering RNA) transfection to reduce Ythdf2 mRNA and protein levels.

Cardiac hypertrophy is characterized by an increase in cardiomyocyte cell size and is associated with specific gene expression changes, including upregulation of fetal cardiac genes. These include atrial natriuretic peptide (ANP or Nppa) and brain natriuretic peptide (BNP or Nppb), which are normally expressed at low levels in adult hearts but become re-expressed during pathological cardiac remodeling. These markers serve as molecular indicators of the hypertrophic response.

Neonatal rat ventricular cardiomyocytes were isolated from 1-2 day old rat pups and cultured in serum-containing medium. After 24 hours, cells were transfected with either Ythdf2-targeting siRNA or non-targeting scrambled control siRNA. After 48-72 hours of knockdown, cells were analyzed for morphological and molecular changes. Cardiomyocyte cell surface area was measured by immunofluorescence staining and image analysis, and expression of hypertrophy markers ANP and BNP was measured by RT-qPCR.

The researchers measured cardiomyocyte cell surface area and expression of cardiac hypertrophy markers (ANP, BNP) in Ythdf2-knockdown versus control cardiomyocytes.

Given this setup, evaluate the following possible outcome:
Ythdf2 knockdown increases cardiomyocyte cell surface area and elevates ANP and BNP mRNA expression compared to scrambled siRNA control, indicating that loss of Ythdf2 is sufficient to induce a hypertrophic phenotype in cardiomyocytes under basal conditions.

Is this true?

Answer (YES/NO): NO